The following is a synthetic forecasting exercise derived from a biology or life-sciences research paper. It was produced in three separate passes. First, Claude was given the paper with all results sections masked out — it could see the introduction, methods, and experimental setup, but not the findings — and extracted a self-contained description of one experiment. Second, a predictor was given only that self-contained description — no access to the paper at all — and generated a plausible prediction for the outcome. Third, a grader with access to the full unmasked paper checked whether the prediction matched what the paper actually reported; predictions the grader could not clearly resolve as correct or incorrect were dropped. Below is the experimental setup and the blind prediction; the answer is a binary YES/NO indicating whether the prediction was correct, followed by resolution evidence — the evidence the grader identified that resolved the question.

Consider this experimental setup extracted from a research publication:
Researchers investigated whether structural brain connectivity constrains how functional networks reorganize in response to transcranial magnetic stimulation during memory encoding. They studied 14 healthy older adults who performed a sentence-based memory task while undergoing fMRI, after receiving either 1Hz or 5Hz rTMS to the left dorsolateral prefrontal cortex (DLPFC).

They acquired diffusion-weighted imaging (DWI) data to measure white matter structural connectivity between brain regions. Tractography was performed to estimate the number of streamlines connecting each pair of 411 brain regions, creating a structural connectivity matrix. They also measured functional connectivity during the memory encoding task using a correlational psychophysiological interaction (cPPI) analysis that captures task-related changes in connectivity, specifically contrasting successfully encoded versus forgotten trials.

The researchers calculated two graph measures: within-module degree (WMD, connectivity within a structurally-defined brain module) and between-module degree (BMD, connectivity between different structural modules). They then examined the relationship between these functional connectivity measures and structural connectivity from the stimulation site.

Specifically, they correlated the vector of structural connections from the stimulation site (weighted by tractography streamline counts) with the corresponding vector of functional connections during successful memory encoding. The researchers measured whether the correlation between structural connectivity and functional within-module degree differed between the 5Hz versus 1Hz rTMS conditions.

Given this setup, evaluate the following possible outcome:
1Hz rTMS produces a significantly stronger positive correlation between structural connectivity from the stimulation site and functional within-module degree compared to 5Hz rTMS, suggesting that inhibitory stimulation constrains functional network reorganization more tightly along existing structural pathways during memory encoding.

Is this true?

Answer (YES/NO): NO